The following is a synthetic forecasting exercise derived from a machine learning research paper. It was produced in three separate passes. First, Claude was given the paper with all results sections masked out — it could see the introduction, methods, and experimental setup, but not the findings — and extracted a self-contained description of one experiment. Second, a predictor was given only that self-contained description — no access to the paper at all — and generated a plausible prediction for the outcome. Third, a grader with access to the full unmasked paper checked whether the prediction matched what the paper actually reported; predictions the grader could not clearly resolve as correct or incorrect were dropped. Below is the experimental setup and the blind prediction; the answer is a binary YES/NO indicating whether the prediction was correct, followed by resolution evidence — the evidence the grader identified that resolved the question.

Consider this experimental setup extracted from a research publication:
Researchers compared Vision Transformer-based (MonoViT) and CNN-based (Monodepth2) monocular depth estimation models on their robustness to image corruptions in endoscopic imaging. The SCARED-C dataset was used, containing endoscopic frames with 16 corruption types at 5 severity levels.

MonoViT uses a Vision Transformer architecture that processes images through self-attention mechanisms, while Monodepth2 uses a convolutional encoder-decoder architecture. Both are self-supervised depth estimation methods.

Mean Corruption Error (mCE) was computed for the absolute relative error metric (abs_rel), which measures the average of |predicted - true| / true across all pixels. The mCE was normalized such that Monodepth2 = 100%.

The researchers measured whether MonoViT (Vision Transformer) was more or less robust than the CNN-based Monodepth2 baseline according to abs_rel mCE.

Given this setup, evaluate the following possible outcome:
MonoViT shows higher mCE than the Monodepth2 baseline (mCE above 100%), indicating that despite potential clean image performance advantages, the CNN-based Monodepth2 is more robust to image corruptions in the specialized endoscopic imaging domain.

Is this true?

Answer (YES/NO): NO